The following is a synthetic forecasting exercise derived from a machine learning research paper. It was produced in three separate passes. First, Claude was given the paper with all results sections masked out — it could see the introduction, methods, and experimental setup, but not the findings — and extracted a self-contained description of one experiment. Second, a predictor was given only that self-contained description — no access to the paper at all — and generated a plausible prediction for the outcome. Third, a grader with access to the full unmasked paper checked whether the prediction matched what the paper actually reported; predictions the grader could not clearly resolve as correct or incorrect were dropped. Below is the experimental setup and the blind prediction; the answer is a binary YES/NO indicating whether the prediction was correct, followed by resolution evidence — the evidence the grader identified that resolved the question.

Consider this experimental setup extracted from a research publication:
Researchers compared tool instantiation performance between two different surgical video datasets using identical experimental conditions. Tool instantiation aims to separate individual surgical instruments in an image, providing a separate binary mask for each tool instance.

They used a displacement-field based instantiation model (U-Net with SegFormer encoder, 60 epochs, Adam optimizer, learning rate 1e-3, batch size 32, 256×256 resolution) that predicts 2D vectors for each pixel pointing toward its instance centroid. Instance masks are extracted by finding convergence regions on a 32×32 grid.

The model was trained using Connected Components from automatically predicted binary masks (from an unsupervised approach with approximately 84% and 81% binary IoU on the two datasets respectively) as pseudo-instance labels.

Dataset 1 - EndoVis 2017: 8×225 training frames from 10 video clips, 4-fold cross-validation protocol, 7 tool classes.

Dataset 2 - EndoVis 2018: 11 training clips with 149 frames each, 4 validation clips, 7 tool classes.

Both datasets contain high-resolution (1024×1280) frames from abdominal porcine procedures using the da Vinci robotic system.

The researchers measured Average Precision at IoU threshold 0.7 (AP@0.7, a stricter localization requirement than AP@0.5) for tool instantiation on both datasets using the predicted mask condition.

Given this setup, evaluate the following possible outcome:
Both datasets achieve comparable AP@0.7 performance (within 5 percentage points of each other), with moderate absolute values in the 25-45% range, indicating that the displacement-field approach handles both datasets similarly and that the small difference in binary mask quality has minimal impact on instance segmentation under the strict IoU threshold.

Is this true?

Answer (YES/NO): NO